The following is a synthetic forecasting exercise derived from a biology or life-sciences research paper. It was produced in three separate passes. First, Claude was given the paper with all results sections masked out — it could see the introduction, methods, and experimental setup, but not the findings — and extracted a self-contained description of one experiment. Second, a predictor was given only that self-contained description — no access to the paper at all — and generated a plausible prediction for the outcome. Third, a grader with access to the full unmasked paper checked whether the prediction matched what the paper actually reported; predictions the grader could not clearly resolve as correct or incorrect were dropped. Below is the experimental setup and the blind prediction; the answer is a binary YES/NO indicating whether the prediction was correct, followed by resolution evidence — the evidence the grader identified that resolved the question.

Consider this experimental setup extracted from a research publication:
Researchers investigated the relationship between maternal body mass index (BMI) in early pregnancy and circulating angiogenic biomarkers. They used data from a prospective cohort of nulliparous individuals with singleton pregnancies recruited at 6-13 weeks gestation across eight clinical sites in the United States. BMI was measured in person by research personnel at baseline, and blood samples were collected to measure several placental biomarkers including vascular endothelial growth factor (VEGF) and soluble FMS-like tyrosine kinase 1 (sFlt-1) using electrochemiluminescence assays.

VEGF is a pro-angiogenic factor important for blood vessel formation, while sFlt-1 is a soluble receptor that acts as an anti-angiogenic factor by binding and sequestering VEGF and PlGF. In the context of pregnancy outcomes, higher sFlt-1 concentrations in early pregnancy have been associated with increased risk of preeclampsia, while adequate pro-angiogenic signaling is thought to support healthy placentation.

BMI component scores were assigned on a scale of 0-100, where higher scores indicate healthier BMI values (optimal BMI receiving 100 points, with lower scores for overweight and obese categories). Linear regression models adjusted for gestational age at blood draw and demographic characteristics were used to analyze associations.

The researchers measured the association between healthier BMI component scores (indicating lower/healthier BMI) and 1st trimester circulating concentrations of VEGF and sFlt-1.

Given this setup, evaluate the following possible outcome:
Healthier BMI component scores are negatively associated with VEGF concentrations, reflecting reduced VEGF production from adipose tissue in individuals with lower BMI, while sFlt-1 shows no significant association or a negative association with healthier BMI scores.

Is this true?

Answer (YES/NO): NO